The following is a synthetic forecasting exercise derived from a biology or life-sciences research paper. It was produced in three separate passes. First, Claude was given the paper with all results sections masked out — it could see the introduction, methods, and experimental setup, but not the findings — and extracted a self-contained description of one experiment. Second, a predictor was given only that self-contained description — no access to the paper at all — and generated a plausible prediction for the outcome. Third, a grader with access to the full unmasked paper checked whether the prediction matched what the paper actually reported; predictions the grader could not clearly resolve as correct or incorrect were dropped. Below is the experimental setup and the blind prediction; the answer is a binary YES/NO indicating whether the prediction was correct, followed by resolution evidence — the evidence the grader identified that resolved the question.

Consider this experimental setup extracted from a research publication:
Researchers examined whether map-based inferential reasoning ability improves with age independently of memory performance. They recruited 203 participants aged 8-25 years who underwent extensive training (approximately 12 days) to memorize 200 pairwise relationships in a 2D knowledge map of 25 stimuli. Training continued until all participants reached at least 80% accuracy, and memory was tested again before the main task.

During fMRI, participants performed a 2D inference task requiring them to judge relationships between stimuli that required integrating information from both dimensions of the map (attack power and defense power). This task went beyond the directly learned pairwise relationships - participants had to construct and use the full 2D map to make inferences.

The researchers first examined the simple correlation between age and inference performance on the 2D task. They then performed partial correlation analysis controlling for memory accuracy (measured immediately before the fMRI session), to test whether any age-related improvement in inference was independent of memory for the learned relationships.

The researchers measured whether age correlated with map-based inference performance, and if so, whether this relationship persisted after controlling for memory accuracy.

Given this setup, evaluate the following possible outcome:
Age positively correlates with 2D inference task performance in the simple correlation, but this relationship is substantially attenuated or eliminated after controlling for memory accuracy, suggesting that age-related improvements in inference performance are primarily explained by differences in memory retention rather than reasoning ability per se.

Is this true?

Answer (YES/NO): NO